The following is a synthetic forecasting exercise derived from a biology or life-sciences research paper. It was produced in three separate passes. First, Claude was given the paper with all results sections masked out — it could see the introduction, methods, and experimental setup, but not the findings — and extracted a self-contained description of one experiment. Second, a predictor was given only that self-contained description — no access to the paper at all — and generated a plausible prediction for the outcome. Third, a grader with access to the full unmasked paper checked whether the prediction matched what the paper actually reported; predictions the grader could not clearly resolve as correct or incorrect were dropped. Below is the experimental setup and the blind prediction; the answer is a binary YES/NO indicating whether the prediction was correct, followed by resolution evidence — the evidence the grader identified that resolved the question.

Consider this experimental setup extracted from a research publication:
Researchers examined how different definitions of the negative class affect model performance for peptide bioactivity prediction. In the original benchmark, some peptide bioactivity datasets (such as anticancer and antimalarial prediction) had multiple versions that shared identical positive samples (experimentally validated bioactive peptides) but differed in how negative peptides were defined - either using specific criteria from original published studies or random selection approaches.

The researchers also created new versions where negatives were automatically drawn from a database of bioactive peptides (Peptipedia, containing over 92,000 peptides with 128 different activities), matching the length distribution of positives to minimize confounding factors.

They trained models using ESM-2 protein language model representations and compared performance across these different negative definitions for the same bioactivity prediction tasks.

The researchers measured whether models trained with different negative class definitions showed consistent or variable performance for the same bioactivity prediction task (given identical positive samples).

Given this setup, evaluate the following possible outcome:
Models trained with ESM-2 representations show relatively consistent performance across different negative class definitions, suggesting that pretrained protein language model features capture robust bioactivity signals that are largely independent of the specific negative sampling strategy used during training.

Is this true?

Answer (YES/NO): NO